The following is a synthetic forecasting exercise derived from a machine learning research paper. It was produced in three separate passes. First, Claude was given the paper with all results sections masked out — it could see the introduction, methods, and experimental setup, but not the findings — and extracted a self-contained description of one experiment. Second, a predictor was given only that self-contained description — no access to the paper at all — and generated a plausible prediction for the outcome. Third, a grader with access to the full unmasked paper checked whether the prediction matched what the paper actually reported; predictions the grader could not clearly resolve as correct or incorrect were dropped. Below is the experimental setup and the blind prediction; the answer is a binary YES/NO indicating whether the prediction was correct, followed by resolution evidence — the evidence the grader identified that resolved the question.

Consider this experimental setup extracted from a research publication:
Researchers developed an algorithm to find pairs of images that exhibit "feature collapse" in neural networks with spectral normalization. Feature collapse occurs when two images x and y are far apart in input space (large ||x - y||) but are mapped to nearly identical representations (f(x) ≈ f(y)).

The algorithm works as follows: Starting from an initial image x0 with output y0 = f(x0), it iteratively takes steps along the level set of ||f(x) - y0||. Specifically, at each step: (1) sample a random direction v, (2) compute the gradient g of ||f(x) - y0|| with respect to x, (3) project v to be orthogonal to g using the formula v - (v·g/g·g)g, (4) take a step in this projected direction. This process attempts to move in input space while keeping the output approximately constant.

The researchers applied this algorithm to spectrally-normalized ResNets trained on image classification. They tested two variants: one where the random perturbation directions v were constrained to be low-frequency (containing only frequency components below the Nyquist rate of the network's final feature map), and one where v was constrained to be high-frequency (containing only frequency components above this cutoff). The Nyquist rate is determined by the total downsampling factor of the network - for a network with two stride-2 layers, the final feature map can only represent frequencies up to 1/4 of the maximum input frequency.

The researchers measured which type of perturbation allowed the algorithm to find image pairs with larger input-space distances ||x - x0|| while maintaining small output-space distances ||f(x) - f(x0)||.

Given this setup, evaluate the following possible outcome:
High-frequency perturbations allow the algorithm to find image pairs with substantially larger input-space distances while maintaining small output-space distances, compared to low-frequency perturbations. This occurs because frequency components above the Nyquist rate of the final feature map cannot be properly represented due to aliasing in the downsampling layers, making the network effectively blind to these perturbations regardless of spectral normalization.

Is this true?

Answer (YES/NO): YES